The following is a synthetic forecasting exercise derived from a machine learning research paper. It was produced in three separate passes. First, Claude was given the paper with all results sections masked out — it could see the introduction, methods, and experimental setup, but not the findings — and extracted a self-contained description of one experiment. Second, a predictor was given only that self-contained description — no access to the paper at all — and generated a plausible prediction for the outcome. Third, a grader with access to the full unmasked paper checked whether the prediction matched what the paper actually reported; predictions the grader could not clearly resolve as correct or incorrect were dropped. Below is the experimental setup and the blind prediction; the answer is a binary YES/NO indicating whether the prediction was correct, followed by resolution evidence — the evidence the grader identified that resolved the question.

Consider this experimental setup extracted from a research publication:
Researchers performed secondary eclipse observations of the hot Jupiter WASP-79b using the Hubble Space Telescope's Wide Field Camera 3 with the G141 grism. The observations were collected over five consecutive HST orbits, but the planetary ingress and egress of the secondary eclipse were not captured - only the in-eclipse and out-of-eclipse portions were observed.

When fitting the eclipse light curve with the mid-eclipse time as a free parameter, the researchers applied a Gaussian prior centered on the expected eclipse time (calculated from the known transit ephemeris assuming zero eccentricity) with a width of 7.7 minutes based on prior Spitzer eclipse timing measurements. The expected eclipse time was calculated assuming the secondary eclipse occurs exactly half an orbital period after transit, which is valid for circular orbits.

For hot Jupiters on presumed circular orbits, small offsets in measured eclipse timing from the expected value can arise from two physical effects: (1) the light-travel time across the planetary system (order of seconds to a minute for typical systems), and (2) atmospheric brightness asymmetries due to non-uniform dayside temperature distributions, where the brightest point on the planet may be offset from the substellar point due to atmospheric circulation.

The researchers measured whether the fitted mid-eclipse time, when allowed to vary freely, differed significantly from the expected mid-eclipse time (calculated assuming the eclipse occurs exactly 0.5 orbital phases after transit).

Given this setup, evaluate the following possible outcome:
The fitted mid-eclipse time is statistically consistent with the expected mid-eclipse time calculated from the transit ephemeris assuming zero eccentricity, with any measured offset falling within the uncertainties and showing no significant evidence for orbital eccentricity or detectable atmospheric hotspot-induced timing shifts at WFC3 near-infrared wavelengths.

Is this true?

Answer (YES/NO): NO